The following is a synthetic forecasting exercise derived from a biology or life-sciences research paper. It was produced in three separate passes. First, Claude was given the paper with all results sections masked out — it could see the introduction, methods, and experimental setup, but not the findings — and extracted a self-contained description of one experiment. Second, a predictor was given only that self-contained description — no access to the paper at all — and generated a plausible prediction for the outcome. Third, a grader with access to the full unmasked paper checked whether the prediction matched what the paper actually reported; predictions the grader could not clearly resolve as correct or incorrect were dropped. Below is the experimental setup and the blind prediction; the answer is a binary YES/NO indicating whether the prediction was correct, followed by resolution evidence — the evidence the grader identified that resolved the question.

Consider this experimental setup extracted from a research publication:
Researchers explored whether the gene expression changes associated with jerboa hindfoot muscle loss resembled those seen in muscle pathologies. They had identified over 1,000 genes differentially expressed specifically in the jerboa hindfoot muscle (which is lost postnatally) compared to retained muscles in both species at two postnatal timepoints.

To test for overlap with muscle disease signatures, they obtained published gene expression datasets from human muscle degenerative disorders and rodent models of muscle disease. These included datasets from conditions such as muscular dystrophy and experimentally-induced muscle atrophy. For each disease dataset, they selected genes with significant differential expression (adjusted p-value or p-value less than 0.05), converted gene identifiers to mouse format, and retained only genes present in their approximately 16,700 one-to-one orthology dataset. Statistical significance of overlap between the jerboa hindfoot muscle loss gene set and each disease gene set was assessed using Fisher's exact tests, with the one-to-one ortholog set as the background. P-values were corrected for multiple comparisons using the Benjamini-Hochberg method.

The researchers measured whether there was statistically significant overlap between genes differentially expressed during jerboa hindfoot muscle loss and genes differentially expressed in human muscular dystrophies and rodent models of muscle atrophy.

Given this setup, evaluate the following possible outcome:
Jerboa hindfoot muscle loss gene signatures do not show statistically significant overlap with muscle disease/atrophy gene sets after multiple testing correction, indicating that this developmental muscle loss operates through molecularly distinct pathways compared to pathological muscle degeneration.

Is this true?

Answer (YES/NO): NO